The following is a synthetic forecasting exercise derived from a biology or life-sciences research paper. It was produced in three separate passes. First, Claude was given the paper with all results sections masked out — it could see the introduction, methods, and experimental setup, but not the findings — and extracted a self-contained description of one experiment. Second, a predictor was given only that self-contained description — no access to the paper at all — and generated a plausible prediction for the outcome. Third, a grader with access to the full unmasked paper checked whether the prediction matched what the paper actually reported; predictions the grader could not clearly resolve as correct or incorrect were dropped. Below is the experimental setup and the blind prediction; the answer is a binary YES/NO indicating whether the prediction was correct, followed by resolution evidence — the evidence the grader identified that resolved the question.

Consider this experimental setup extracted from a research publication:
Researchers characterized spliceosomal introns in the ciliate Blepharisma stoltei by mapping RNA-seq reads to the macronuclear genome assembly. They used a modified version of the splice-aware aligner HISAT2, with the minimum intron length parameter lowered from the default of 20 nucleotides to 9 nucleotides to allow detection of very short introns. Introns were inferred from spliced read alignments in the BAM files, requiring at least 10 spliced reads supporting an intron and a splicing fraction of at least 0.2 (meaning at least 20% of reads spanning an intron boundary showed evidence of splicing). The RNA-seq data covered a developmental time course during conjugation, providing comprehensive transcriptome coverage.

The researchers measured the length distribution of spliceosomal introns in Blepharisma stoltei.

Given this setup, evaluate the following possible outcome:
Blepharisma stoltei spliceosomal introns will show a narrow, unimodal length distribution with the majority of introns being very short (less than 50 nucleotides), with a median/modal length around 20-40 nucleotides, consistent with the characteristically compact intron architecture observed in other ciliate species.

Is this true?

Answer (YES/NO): NO